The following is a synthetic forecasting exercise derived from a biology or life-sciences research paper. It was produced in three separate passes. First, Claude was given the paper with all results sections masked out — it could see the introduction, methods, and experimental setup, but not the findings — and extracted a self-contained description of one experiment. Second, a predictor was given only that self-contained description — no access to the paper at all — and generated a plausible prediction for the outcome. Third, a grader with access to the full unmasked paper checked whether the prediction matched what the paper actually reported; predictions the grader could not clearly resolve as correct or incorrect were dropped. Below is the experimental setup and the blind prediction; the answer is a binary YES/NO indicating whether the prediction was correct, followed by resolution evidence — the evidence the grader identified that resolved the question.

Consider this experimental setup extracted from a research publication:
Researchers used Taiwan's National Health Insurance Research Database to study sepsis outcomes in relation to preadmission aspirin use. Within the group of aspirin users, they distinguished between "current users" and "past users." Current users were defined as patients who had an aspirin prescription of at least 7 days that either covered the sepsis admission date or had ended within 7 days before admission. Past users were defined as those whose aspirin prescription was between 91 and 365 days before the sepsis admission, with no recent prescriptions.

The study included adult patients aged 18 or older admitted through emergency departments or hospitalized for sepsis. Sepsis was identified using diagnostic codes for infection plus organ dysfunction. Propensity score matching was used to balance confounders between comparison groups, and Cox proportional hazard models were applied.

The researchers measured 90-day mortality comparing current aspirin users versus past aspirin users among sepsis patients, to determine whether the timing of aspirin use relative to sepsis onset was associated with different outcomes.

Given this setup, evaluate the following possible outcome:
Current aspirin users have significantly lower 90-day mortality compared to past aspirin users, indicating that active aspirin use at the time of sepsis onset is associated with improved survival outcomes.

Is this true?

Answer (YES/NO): NO